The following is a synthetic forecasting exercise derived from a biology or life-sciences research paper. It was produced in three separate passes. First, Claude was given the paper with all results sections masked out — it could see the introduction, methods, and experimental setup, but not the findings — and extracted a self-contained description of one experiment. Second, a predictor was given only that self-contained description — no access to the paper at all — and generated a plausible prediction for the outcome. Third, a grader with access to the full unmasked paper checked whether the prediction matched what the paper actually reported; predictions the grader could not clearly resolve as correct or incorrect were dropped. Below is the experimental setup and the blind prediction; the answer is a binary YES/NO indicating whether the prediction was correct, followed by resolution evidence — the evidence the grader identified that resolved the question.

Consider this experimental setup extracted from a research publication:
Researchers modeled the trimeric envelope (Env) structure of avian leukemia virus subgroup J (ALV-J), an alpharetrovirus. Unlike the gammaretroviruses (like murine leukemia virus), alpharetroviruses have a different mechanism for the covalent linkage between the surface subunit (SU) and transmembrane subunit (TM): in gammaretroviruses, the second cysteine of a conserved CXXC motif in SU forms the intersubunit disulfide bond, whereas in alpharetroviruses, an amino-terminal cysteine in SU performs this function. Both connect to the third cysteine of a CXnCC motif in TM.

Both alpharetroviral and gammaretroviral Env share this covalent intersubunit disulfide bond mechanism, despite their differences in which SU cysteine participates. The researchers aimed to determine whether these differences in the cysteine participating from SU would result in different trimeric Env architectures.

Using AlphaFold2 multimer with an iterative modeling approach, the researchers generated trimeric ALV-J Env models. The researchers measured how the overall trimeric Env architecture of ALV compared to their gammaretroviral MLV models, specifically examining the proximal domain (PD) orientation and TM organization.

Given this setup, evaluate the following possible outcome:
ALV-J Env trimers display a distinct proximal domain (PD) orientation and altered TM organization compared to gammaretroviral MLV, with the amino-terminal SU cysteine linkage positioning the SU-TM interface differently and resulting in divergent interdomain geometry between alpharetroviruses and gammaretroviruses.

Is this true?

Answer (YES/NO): NO